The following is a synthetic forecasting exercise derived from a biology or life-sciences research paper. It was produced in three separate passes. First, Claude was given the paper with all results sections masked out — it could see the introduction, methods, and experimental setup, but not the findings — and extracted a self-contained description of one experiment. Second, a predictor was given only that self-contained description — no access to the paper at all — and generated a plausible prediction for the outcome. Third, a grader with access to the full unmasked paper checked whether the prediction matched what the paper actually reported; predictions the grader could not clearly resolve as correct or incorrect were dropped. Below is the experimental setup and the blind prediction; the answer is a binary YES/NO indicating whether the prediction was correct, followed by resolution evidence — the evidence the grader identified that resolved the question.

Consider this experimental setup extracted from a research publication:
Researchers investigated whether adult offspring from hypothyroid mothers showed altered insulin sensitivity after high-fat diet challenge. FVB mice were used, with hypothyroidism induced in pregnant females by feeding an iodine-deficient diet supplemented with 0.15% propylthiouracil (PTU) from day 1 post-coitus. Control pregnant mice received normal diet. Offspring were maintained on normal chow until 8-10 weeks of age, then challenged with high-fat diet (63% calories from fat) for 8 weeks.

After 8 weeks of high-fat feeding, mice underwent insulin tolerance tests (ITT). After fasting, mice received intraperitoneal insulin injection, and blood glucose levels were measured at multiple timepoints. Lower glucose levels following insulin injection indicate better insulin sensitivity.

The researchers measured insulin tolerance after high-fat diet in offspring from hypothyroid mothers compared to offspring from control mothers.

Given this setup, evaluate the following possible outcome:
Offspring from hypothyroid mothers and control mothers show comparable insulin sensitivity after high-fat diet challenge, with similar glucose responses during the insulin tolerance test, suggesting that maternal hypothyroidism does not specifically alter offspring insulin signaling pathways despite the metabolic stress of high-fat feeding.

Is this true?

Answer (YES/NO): YES